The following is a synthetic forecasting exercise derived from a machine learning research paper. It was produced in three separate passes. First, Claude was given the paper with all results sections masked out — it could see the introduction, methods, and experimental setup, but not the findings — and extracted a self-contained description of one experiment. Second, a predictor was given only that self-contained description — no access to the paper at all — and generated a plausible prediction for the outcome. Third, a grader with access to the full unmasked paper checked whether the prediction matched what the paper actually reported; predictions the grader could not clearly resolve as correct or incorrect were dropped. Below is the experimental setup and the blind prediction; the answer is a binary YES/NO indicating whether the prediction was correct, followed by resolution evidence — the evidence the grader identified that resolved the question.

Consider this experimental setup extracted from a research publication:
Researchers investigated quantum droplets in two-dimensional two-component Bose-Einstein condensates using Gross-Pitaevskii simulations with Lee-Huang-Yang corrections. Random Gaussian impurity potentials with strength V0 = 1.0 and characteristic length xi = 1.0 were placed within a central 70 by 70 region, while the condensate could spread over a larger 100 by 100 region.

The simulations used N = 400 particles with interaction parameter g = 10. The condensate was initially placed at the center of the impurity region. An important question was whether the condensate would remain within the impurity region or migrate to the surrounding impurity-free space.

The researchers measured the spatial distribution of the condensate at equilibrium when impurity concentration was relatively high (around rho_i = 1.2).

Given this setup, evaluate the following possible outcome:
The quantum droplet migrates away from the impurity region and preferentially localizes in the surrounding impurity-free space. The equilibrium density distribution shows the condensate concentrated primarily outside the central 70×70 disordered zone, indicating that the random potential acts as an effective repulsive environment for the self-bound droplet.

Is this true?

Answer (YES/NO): NO